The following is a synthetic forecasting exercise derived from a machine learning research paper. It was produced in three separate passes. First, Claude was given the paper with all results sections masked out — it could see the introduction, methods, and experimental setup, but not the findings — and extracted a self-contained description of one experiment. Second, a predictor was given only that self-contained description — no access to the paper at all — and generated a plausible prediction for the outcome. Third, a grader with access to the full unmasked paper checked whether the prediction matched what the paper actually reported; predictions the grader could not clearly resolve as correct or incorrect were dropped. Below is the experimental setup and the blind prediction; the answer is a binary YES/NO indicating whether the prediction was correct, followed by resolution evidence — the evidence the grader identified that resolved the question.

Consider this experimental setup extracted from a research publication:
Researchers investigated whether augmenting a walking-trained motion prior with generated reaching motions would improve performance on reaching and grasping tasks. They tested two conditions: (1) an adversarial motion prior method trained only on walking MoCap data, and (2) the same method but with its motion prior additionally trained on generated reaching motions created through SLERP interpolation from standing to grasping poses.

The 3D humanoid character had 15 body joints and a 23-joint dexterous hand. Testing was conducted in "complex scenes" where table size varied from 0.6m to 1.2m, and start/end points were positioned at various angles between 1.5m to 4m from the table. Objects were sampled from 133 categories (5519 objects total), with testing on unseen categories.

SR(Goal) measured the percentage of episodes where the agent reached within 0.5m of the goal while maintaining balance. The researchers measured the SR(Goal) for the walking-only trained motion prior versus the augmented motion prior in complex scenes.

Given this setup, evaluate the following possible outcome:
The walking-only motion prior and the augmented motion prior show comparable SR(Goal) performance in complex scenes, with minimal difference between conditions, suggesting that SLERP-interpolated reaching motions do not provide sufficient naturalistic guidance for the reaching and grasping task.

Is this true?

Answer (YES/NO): NO